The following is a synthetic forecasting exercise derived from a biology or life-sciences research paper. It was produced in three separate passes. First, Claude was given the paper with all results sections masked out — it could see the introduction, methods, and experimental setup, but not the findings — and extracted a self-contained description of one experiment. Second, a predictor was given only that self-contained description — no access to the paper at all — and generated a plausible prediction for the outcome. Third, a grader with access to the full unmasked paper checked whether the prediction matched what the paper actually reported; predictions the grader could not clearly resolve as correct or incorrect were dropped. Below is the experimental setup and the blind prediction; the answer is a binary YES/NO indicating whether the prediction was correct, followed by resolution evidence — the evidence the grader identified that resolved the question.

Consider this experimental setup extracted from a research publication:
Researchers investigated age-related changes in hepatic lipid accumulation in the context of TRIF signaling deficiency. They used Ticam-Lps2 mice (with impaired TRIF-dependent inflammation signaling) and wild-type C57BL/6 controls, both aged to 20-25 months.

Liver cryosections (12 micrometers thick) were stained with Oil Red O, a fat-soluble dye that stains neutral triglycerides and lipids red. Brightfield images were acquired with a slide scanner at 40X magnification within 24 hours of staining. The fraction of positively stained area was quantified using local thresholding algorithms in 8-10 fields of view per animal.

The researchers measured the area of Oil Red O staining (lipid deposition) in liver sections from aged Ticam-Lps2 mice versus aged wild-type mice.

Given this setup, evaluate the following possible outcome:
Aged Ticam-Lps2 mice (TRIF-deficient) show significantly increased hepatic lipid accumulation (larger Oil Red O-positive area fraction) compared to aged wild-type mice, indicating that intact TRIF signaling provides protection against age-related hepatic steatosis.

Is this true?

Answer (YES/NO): NO